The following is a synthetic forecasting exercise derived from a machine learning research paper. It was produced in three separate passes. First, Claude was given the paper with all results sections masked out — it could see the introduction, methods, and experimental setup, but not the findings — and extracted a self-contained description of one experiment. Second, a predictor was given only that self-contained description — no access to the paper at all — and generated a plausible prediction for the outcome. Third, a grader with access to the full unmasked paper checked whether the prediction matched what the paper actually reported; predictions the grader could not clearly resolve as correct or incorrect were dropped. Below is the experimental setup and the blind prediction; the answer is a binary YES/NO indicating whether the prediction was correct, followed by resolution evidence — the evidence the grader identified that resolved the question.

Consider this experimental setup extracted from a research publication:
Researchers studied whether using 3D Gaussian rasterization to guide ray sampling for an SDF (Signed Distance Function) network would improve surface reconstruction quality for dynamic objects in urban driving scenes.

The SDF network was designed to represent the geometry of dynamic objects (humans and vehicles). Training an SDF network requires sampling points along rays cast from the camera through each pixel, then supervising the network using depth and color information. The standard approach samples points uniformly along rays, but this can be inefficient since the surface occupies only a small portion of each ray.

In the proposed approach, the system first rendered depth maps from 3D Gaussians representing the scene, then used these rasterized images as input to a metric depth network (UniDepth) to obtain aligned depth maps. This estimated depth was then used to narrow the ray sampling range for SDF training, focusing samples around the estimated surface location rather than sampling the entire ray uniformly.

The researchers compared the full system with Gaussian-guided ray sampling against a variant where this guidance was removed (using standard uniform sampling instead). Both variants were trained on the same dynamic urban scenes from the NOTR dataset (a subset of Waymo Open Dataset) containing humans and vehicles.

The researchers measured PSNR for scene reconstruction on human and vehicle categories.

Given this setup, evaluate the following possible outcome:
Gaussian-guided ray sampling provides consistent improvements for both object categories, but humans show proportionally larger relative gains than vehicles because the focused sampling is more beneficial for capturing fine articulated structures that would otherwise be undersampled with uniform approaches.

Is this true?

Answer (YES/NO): NO